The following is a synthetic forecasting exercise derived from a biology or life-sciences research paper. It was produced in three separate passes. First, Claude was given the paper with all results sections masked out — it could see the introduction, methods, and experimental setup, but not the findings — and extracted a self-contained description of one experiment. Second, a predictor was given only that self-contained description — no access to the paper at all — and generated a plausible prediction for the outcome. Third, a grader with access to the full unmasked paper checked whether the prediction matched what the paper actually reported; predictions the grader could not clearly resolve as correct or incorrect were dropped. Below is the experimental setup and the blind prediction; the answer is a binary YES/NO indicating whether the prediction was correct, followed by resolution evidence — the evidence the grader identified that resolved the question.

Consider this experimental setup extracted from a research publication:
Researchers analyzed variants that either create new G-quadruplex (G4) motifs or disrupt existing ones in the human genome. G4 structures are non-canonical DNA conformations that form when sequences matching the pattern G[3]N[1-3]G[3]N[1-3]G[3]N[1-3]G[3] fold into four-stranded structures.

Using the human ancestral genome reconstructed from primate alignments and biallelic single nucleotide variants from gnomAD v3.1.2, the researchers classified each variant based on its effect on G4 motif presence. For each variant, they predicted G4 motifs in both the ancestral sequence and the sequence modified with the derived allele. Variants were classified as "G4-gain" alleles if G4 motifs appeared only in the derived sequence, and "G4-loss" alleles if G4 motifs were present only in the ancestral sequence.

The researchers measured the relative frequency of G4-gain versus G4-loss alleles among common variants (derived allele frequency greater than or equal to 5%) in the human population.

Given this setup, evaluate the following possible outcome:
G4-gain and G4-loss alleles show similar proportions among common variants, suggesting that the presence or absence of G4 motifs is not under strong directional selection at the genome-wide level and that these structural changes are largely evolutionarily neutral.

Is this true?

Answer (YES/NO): NO